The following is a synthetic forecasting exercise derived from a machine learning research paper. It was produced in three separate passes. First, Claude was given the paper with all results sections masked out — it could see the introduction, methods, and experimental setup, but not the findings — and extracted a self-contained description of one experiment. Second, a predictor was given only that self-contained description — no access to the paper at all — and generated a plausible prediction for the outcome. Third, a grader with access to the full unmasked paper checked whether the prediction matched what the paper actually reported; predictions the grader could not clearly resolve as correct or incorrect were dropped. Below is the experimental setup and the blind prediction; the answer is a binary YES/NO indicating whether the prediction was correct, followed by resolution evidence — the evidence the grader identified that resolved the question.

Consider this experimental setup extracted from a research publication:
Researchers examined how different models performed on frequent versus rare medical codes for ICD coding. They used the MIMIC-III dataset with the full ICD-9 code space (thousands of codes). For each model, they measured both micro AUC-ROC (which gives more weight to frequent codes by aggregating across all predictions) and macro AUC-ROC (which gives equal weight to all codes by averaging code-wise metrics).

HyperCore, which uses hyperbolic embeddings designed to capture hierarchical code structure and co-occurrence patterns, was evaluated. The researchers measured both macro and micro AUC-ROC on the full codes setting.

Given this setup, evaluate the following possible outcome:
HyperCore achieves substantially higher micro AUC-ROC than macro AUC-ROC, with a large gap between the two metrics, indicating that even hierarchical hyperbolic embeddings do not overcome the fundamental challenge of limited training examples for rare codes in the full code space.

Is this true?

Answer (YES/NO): YES